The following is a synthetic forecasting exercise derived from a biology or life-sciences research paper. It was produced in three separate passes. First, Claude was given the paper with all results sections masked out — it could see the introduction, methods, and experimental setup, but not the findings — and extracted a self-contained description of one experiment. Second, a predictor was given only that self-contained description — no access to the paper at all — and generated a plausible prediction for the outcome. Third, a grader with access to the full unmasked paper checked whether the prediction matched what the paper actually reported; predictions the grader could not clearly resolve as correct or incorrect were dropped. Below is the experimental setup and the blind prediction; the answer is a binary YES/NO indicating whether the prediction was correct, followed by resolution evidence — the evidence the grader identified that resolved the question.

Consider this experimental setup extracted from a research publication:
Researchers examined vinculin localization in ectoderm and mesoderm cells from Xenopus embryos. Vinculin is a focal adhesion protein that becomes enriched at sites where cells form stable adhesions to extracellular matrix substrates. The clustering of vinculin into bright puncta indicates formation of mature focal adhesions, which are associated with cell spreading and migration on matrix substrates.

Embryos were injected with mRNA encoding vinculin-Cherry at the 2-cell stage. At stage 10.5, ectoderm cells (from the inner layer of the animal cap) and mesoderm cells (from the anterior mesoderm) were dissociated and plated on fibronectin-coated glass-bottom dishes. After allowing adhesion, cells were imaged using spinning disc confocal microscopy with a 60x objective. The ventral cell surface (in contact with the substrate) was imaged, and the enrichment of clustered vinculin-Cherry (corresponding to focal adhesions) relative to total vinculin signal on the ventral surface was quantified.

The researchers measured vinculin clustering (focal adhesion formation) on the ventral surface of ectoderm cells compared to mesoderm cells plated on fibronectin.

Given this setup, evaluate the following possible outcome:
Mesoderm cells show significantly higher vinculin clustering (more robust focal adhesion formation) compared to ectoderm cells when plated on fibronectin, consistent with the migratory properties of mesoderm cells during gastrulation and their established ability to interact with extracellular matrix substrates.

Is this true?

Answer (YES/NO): NO